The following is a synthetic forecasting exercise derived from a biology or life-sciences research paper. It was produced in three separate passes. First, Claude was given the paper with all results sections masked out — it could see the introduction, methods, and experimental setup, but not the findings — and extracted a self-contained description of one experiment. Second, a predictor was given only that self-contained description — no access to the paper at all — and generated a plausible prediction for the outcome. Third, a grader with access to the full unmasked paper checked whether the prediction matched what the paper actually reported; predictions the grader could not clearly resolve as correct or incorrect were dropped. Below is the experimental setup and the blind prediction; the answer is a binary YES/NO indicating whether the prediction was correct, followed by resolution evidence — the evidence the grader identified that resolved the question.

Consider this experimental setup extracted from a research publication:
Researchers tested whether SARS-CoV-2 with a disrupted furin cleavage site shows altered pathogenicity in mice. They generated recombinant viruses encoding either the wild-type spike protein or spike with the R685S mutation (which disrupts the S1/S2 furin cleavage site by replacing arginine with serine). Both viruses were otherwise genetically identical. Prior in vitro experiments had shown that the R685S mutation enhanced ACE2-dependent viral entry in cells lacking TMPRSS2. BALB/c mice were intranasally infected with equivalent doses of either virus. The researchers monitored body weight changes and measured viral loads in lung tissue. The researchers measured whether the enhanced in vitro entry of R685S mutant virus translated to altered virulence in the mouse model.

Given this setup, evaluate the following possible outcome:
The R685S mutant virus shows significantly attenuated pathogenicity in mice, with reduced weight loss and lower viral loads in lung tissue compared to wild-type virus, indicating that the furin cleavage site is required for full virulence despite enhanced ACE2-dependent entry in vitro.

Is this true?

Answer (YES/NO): NO